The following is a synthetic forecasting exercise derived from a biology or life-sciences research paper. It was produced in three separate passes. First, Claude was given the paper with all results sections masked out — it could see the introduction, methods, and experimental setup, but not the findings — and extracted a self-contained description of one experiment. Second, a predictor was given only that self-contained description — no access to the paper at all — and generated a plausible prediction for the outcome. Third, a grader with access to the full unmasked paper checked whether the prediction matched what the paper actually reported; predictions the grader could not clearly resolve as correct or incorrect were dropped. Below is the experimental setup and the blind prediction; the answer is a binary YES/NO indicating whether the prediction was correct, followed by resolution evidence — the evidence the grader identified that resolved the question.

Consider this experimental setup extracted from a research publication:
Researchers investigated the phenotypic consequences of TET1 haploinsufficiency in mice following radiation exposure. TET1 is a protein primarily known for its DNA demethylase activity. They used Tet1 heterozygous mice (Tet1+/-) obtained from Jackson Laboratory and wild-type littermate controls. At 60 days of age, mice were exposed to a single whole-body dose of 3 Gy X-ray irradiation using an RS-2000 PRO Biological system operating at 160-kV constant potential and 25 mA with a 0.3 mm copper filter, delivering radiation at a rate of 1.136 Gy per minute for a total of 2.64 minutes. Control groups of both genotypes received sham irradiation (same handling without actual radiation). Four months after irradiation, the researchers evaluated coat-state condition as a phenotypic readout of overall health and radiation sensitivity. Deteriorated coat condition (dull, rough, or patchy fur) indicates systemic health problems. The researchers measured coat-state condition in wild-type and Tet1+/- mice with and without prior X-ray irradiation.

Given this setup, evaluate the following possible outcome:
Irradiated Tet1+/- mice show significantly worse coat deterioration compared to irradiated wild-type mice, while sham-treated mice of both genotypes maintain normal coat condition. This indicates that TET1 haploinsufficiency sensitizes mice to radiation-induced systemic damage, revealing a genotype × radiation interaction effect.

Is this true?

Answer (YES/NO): YES